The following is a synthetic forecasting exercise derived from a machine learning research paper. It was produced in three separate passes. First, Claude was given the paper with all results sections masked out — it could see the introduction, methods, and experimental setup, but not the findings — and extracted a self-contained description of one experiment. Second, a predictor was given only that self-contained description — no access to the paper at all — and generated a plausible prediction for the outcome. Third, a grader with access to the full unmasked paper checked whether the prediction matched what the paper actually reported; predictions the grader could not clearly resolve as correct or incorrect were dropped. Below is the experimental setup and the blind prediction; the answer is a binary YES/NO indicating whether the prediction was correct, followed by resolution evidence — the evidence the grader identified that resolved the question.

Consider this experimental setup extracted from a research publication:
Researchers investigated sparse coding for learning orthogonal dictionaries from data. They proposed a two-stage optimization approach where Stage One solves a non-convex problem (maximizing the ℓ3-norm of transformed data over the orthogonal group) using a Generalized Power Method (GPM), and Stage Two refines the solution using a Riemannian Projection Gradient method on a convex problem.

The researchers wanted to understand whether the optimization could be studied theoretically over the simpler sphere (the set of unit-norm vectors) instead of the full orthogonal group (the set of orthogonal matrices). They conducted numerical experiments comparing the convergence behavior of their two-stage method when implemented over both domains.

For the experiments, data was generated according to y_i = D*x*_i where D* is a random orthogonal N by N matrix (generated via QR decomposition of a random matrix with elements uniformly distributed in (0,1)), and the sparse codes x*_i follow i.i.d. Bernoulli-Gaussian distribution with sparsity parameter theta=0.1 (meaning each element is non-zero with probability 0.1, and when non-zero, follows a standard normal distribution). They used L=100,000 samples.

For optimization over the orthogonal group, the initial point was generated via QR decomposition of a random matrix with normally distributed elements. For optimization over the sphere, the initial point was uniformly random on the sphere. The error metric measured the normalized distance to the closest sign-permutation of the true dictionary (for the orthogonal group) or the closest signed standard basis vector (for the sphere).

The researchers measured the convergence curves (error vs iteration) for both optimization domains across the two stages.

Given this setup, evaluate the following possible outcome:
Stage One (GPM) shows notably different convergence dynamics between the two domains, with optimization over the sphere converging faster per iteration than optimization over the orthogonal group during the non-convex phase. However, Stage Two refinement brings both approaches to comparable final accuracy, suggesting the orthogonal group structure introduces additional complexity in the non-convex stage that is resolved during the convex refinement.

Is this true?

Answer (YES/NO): NO